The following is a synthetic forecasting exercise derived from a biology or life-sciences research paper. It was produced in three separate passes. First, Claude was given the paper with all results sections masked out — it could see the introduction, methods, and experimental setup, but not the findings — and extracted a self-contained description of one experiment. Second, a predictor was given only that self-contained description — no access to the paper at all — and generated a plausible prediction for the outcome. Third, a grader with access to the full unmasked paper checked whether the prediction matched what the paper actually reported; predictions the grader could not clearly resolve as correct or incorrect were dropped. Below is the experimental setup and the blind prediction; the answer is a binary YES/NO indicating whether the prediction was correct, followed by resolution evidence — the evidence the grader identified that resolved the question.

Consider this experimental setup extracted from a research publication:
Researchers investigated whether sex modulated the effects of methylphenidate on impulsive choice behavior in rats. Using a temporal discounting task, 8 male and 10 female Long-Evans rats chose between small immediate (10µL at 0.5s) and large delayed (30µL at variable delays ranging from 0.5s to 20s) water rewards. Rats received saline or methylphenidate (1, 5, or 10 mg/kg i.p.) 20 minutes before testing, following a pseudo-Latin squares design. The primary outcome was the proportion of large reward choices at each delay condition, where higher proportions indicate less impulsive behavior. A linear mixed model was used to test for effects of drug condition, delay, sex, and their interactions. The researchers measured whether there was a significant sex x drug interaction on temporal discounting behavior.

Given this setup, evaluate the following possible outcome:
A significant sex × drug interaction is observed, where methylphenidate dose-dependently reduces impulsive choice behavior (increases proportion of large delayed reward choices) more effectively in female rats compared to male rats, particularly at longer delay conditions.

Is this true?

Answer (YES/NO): NO